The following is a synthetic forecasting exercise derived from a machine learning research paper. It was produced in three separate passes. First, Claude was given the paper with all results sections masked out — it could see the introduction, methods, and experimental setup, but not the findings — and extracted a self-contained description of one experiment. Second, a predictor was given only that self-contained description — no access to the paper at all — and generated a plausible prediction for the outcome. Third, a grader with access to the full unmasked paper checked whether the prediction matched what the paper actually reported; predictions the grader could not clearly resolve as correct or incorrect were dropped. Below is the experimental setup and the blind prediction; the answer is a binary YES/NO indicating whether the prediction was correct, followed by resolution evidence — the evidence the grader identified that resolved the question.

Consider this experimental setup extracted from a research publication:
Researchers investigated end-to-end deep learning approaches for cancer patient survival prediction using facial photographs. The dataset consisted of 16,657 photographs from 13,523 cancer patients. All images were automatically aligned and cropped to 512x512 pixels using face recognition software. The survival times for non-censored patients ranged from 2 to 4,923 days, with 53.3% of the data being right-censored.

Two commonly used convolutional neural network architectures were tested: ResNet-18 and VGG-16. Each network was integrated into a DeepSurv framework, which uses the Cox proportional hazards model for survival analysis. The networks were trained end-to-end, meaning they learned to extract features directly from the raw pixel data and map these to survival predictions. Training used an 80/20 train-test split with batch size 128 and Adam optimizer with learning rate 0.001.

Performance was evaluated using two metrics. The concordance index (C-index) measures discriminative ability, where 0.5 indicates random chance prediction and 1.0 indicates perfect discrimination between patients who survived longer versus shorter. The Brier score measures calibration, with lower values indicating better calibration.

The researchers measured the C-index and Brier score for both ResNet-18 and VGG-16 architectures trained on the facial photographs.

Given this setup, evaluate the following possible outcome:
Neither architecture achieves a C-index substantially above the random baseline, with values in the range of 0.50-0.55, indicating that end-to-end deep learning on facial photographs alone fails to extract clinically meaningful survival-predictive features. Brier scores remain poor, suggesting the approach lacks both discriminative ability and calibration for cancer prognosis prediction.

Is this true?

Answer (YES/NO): NO